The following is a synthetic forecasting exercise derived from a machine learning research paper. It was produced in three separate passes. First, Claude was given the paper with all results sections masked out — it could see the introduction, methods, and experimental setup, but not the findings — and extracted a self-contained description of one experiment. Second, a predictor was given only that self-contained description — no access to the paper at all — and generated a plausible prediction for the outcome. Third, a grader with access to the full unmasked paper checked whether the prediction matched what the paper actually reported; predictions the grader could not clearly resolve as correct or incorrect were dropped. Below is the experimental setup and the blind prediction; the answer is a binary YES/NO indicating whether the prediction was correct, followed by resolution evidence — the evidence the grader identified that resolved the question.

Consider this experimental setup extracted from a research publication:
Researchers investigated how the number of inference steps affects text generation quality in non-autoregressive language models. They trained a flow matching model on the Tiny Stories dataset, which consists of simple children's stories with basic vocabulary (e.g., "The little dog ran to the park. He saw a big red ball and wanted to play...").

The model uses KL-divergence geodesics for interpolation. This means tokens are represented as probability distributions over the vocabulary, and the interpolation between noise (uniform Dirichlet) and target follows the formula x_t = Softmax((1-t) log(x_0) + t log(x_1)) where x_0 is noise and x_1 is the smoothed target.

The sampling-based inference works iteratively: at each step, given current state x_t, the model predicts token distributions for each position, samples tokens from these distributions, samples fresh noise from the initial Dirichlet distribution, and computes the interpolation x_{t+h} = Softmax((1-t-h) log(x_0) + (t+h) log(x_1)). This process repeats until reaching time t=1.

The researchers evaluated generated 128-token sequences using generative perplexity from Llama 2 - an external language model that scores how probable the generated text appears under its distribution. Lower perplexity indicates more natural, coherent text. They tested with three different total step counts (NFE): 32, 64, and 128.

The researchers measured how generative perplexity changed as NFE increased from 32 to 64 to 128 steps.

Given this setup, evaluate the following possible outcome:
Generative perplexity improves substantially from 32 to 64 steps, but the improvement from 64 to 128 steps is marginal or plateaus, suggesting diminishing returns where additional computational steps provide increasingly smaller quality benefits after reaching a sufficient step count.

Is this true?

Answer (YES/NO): NO